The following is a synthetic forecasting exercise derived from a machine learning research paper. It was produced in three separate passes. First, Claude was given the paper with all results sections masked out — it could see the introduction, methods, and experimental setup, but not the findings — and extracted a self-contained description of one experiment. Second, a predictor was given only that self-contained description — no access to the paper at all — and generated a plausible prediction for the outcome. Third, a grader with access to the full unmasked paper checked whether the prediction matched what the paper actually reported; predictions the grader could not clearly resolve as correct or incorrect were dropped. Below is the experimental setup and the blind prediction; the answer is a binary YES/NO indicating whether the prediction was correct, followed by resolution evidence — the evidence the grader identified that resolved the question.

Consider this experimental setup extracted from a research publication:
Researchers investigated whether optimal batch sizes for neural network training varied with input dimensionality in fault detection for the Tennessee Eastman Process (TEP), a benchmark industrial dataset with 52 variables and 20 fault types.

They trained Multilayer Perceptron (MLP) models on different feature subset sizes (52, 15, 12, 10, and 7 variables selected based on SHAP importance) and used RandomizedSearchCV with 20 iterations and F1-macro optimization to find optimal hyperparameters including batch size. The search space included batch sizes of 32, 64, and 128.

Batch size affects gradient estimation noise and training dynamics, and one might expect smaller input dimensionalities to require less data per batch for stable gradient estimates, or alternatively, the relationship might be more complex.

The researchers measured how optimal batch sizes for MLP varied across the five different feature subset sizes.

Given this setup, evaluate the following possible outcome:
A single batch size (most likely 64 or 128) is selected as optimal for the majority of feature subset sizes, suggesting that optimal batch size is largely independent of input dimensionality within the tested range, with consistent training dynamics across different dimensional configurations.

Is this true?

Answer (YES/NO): YES